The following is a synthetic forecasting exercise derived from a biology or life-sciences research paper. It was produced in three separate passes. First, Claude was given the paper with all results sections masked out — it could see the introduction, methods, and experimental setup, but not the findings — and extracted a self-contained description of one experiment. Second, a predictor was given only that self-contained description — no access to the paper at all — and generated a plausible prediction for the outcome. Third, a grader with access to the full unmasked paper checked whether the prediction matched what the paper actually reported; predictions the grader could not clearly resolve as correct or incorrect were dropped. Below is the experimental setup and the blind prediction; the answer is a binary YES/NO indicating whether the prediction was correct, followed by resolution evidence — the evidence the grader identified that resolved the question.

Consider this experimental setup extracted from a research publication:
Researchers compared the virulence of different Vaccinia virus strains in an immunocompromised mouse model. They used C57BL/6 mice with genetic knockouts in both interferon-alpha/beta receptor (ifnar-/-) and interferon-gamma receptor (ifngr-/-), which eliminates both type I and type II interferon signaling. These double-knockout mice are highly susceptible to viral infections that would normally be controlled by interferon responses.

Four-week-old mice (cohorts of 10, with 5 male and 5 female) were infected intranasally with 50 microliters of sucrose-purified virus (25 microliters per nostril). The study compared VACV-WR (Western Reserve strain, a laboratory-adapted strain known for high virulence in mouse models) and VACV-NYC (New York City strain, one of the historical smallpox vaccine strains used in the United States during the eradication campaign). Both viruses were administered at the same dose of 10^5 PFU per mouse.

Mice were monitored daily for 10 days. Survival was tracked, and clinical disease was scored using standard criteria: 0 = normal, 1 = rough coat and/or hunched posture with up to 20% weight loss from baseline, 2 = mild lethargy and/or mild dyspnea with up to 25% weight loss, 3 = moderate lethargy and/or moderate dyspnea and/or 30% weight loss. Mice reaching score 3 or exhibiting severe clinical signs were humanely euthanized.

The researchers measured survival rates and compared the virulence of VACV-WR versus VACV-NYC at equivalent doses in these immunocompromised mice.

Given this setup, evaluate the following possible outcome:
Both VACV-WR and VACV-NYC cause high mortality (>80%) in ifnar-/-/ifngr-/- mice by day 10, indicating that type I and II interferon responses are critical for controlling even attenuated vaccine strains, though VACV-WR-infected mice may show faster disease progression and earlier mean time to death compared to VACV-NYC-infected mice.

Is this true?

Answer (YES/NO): YES